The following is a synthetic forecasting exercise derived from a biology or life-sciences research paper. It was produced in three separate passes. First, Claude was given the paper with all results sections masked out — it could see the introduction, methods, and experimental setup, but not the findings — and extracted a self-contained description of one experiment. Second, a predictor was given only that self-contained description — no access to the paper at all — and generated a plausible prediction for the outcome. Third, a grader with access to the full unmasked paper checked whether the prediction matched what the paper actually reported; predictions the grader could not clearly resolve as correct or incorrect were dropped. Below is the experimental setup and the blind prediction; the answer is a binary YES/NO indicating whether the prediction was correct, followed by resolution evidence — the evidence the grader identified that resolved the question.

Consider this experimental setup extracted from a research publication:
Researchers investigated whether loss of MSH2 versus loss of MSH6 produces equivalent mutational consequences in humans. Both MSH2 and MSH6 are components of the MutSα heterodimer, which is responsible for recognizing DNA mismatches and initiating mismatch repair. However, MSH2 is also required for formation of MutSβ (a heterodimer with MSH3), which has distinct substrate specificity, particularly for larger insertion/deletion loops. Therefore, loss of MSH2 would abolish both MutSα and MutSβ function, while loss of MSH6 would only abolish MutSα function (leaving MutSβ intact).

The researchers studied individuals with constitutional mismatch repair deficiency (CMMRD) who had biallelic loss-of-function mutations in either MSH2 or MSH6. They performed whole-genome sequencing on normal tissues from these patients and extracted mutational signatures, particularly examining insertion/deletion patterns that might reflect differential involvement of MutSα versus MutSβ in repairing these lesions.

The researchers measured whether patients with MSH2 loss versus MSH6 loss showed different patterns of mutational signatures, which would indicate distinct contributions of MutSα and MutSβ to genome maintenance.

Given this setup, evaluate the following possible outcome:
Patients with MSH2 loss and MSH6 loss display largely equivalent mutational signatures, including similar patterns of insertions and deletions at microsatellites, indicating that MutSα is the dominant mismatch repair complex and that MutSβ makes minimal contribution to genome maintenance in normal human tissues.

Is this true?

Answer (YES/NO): NO